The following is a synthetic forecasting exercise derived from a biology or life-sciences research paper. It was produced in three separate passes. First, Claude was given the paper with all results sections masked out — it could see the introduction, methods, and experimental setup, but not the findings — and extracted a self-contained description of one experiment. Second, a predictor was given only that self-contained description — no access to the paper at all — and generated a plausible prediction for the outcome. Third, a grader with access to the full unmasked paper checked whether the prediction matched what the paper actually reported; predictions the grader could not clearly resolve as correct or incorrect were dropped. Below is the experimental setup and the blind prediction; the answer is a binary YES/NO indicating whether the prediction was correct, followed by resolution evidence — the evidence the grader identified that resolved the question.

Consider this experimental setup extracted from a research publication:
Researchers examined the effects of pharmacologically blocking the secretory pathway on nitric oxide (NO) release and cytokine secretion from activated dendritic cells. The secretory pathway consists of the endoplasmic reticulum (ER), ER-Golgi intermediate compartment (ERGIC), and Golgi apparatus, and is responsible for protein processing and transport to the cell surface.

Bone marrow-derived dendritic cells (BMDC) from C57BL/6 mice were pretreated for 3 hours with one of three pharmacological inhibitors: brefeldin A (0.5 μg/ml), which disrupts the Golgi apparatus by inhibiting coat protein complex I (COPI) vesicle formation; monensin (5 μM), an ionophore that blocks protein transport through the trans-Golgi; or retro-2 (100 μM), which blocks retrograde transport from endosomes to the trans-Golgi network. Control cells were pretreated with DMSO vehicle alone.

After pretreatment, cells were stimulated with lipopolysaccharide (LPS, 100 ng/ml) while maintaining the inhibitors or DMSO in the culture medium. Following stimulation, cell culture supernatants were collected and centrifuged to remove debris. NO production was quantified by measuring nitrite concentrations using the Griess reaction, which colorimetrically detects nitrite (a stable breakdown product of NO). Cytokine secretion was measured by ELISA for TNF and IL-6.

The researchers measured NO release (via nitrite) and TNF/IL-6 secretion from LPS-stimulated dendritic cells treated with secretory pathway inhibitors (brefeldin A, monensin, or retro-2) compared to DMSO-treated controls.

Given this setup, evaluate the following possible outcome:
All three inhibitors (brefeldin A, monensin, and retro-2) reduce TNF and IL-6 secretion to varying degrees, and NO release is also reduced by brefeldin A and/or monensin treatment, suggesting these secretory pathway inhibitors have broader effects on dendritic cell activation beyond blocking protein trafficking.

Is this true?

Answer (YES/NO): NO